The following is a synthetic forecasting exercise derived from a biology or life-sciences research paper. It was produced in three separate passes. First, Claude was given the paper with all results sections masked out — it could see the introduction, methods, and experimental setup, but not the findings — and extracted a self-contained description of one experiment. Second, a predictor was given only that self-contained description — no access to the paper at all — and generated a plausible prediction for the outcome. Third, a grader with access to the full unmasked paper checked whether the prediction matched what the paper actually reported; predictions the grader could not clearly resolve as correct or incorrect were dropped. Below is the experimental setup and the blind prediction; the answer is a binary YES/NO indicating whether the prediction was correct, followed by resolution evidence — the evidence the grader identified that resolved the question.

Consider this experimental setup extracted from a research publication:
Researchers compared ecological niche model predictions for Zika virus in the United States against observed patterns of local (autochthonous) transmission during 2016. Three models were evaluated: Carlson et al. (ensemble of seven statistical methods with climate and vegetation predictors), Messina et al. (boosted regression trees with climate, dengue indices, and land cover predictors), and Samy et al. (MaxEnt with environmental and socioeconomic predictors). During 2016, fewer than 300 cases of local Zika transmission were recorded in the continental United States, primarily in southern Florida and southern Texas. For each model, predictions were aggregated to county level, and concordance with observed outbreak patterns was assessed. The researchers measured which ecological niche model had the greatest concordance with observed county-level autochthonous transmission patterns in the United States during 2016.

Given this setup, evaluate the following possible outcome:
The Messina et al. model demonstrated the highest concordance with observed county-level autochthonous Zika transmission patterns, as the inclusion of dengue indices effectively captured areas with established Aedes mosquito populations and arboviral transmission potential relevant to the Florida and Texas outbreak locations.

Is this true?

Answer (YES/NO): NO